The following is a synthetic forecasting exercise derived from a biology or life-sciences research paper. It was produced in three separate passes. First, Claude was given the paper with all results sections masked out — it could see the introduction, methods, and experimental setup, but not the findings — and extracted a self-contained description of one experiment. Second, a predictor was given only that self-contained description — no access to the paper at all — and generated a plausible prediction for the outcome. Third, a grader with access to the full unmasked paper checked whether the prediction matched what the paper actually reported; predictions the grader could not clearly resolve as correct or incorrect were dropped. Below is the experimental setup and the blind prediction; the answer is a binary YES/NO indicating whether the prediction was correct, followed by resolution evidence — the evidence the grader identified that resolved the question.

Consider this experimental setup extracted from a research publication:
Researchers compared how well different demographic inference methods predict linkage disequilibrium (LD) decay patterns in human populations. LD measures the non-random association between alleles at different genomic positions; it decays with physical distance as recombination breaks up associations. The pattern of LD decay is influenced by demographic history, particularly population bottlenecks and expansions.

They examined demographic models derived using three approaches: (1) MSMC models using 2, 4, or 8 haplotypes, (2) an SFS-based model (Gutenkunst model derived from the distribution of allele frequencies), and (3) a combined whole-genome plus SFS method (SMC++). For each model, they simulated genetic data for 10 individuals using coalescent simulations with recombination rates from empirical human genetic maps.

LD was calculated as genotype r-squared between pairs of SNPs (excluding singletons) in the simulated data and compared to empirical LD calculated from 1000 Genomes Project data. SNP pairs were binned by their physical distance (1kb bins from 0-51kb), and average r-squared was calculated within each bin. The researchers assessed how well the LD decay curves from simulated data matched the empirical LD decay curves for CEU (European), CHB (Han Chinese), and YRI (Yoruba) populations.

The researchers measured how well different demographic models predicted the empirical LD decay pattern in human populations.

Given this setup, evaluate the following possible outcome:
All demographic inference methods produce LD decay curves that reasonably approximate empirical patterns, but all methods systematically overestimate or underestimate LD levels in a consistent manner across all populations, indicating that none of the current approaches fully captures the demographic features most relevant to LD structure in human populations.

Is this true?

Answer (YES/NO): NO